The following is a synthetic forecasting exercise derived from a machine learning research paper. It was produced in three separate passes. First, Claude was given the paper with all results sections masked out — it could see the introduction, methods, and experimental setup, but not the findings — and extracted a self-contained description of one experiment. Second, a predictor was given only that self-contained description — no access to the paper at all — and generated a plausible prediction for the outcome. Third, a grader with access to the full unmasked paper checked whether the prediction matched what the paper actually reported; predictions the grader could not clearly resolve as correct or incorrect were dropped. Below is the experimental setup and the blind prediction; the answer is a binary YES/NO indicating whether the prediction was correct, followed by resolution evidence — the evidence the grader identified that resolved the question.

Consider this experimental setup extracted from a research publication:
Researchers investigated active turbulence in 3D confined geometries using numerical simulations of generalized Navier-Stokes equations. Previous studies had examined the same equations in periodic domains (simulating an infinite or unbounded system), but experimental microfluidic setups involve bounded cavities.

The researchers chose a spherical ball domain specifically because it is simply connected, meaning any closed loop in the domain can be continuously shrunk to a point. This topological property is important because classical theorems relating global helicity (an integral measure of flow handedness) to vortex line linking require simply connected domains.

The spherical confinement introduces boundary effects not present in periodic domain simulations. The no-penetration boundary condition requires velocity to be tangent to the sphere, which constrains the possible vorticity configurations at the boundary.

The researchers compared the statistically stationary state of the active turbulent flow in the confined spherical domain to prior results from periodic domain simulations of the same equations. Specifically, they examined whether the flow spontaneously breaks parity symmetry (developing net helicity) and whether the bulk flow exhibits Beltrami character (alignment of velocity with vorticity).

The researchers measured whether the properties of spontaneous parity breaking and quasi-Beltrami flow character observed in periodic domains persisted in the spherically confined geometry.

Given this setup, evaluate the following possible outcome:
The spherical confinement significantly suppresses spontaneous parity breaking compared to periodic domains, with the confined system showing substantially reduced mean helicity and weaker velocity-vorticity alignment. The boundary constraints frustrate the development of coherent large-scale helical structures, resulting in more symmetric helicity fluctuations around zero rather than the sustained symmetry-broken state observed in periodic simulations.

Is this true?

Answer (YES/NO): NO